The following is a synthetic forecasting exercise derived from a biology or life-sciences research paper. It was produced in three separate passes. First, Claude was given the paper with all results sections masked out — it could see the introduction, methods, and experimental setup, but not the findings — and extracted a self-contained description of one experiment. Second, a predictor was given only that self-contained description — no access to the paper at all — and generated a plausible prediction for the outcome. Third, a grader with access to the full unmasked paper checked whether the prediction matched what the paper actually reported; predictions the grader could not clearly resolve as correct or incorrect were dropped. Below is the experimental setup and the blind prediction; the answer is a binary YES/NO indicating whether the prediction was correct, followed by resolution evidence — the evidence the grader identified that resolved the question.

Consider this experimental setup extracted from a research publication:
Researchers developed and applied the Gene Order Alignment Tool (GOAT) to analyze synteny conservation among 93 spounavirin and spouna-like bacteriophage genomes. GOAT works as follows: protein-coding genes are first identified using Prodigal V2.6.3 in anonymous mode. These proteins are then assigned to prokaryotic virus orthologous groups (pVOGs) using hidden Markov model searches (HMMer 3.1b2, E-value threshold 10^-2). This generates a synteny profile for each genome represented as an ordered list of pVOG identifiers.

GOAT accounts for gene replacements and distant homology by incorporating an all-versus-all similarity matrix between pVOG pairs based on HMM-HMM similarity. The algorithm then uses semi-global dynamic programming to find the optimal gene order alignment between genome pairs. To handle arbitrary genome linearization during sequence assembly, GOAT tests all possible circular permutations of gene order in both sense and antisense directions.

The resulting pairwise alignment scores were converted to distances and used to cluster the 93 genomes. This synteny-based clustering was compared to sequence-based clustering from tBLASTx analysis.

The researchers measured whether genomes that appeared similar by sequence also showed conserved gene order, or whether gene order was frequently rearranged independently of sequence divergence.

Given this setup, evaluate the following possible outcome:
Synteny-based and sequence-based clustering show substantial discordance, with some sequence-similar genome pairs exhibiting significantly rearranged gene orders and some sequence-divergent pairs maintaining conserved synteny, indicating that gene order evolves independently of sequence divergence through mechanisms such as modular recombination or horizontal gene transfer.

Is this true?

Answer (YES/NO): NO